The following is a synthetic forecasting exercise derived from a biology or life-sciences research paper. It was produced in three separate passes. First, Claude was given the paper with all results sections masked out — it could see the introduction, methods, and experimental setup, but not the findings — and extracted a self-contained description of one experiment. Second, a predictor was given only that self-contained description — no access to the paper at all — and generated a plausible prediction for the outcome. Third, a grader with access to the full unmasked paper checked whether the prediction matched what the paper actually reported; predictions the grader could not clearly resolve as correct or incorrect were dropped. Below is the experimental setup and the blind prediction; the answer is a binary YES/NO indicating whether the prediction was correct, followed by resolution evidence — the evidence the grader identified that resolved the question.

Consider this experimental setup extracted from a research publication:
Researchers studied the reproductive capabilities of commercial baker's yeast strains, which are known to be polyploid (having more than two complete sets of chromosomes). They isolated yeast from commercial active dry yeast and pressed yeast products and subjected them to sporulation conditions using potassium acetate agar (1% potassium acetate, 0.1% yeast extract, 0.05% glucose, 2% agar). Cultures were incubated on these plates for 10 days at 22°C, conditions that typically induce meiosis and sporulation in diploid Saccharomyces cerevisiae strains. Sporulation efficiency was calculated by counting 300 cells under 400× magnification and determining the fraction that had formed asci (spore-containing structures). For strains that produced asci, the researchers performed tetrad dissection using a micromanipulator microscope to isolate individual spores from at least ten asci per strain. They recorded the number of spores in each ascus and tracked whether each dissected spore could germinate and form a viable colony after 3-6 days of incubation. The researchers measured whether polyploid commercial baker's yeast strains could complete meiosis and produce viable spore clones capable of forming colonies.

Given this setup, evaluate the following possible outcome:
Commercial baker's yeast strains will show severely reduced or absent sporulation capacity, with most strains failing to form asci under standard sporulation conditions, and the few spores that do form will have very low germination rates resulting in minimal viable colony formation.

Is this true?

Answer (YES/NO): NO